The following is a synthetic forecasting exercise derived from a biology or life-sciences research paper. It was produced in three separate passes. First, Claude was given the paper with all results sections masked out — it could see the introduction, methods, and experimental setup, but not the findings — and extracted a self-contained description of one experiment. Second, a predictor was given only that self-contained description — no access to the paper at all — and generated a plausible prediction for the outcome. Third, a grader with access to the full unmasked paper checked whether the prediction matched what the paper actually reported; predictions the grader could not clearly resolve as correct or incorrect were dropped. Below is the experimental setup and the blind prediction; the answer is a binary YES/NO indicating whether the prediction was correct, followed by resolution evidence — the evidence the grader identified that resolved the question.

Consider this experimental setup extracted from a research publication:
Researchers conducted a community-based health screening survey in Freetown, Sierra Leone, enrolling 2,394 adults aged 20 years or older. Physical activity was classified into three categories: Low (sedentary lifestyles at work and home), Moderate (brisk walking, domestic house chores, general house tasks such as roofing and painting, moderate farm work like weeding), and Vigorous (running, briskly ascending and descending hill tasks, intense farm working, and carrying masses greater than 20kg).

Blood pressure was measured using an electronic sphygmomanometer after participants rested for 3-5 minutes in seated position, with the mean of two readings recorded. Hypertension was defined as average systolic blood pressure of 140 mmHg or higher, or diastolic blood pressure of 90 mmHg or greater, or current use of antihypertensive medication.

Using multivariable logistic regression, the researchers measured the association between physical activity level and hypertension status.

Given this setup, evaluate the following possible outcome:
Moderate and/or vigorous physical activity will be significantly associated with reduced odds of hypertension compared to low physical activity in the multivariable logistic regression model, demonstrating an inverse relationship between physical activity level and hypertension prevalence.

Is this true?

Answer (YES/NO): NO